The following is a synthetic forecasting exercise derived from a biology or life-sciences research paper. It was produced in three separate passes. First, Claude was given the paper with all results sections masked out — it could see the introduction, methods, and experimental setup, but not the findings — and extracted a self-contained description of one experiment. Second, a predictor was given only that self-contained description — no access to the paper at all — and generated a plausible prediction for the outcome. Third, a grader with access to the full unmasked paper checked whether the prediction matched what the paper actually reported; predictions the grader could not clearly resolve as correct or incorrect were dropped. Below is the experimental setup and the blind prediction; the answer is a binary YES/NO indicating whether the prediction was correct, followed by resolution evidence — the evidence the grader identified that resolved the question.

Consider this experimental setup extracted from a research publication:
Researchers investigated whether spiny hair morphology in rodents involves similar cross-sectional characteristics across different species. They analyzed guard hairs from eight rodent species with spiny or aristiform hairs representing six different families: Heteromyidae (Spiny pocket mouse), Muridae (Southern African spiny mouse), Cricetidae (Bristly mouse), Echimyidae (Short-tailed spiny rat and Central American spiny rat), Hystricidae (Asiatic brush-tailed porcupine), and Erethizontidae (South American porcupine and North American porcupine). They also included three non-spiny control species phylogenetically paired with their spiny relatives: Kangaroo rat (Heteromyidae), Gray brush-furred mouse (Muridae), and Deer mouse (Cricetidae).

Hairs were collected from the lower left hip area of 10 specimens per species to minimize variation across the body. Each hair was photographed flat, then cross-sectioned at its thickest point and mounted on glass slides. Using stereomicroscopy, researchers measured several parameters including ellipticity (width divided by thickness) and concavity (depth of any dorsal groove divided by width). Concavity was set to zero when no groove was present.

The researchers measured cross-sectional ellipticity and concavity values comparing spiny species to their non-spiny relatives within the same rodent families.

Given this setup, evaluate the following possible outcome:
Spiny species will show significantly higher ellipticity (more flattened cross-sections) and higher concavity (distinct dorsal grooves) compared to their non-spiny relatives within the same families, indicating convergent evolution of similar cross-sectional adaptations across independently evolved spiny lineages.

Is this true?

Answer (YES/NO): NO